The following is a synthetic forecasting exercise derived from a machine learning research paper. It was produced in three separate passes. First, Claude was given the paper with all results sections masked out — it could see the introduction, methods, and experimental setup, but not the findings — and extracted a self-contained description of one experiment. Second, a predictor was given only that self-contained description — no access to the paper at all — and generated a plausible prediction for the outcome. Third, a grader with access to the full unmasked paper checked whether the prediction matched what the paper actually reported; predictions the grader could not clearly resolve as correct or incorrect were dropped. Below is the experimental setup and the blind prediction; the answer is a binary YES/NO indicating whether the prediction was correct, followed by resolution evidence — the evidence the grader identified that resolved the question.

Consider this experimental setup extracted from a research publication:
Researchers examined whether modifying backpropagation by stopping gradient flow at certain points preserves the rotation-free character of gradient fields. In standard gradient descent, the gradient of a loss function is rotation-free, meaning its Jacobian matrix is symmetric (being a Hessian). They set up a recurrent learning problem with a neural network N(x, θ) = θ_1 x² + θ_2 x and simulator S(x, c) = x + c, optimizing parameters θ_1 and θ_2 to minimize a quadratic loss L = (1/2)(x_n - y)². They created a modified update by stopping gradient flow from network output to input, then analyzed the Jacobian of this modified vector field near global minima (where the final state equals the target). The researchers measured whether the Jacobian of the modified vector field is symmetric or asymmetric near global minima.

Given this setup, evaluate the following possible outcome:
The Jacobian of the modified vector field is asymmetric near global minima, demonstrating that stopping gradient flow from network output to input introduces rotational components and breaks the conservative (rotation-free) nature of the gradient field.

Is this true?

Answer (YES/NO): YES